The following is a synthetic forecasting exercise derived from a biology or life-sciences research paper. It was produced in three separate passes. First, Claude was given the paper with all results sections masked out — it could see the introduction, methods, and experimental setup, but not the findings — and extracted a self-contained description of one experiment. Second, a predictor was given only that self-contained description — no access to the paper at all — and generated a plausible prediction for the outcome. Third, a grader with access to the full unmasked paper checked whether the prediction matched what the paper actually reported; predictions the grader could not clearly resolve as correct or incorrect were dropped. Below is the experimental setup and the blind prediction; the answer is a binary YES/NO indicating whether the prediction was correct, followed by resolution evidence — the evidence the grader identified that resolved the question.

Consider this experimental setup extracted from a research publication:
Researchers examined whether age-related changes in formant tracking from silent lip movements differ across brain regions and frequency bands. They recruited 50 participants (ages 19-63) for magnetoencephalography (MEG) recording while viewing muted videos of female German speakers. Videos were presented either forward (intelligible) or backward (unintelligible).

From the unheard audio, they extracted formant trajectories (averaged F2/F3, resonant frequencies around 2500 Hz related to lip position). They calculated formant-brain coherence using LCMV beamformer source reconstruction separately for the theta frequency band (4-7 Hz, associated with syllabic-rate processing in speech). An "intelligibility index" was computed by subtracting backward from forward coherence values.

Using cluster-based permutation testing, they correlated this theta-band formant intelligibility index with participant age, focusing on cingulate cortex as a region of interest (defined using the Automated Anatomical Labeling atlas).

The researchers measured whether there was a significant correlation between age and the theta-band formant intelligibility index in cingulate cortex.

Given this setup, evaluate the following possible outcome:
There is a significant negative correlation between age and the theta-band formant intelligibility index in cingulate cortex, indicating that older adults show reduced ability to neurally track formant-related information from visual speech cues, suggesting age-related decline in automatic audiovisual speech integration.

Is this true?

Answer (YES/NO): NO